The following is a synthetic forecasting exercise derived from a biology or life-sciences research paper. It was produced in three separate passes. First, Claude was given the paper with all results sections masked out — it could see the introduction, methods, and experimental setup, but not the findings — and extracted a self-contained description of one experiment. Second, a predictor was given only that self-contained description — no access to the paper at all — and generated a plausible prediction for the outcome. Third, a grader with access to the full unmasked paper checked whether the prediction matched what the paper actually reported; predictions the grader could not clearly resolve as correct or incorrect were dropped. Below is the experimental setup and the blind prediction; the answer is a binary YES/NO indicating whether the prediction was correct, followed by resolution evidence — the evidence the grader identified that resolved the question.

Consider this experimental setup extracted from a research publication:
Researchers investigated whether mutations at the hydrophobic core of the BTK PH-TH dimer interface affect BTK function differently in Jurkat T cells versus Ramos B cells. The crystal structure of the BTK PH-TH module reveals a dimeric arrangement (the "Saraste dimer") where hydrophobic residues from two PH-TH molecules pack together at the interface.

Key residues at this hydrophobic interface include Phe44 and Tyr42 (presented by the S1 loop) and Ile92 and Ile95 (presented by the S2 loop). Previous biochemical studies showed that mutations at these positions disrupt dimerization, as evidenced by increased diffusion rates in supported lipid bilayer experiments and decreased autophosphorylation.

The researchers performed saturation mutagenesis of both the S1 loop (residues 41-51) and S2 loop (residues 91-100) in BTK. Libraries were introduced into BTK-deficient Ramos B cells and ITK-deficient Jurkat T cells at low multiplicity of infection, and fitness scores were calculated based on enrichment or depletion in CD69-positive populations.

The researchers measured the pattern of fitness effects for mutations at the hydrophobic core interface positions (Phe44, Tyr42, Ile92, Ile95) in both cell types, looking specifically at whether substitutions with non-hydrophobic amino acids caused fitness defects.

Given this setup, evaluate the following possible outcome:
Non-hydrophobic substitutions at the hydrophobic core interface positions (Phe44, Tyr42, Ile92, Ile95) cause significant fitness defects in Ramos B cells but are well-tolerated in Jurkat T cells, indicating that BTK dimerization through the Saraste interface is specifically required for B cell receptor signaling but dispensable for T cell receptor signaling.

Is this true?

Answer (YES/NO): NO